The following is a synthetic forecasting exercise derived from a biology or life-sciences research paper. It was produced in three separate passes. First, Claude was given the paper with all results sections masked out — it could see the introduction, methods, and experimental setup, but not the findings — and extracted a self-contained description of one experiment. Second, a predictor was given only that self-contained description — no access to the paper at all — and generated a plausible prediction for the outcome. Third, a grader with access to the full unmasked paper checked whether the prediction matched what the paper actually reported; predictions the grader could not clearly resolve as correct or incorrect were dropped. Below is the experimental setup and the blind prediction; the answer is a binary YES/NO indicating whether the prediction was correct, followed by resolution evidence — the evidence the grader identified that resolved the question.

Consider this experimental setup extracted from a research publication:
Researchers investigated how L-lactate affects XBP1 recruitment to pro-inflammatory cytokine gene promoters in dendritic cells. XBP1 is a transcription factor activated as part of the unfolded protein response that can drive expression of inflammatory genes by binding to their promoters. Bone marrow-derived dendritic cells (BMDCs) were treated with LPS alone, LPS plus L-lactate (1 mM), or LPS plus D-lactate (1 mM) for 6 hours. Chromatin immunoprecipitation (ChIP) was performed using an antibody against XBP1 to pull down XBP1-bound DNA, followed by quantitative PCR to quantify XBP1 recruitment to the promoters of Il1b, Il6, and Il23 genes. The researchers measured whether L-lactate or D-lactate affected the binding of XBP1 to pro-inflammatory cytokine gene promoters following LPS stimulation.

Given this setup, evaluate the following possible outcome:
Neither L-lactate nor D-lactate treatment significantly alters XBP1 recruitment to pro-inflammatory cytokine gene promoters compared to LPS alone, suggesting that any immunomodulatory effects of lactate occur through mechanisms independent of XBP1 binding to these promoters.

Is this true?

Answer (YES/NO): NO